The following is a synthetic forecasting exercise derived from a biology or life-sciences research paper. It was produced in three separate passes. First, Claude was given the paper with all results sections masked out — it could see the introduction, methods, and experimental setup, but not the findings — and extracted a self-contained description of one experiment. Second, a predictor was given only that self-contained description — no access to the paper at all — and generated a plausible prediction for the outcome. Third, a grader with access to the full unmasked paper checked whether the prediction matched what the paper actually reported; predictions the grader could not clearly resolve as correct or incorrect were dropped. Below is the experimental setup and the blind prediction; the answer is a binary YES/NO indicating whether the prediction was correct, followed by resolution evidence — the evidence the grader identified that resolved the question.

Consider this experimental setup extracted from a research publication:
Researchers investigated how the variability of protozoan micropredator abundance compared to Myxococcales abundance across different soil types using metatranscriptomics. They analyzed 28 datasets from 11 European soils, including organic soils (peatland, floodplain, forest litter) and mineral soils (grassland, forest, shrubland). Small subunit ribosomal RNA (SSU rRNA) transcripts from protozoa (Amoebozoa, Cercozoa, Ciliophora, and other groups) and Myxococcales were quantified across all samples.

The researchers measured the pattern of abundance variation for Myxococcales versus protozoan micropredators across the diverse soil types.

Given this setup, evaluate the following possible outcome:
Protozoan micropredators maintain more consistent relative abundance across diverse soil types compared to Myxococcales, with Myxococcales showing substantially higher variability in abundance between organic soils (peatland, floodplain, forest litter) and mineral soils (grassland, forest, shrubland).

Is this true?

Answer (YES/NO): NO